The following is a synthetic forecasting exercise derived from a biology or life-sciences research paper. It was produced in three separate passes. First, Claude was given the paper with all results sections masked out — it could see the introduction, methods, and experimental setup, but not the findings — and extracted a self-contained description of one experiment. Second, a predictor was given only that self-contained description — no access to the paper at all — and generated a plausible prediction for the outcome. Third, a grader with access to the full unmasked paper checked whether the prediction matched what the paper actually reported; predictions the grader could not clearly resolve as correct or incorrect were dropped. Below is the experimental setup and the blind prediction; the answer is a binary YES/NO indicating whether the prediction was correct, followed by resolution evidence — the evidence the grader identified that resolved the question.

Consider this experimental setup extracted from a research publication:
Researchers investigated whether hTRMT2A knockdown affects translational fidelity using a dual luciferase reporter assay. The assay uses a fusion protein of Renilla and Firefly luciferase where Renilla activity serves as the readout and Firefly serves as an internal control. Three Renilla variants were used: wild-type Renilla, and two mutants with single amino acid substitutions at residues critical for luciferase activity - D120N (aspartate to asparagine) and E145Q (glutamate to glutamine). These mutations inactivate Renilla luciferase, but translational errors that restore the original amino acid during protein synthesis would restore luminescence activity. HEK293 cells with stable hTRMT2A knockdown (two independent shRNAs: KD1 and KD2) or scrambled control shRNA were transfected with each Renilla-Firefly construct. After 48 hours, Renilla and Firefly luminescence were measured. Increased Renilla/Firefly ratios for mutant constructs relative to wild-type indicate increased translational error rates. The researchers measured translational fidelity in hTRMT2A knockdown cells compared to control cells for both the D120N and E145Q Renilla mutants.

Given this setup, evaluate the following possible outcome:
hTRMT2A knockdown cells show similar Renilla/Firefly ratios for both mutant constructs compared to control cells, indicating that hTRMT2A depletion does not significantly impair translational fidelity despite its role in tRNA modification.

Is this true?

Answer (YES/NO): NO